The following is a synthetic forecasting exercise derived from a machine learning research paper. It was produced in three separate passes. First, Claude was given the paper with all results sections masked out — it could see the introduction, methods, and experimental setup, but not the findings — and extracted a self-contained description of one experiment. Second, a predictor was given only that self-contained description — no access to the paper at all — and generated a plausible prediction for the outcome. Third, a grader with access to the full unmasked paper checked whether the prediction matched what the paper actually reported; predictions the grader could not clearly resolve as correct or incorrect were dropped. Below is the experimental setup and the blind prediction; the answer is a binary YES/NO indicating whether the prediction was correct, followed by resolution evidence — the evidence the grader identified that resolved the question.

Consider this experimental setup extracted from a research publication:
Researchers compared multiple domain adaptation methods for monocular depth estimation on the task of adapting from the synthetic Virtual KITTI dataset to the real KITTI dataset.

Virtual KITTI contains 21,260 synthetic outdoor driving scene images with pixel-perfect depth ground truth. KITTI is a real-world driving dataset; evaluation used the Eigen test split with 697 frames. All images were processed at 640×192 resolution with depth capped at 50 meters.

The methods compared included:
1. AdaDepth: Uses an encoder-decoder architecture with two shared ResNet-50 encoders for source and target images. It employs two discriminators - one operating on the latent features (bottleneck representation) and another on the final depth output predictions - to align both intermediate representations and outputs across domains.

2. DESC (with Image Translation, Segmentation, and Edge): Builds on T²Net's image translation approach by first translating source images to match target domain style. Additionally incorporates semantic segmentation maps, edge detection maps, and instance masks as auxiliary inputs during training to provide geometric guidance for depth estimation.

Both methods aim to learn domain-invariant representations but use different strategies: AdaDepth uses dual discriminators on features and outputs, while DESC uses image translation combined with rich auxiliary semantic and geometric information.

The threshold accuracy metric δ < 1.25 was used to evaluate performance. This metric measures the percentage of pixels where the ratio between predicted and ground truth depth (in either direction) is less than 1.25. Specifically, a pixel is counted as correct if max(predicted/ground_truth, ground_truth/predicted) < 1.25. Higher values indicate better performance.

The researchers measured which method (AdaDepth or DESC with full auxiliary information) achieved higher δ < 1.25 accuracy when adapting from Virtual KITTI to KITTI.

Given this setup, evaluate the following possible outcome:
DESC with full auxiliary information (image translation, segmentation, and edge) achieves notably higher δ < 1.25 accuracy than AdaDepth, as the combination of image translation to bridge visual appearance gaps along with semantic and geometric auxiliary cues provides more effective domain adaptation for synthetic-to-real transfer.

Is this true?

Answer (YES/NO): YES